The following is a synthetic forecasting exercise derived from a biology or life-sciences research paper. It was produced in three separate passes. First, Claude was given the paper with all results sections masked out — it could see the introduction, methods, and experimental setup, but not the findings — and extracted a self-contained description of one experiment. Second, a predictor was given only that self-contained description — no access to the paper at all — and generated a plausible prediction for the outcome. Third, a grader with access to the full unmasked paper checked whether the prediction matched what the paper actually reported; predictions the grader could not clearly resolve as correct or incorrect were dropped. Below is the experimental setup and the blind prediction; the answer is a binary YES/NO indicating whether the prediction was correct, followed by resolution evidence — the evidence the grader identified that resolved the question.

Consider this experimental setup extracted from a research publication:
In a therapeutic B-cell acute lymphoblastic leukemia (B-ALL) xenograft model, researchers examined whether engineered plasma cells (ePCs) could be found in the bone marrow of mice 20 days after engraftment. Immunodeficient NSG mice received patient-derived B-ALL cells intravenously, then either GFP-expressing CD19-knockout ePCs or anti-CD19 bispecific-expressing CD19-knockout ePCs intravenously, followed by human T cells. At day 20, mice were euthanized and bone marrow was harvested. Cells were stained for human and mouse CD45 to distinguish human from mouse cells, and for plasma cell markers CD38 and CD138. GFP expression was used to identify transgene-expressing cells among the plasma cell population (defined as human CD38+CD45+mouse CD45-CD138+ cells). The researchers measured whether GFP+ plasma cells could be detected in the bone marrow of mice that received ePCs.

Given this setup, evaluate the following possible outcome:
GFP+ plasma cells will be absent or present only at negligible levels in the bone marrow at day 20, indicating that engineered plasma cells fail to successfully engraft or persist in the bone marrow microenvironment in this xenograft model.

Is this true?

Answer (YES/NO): NO